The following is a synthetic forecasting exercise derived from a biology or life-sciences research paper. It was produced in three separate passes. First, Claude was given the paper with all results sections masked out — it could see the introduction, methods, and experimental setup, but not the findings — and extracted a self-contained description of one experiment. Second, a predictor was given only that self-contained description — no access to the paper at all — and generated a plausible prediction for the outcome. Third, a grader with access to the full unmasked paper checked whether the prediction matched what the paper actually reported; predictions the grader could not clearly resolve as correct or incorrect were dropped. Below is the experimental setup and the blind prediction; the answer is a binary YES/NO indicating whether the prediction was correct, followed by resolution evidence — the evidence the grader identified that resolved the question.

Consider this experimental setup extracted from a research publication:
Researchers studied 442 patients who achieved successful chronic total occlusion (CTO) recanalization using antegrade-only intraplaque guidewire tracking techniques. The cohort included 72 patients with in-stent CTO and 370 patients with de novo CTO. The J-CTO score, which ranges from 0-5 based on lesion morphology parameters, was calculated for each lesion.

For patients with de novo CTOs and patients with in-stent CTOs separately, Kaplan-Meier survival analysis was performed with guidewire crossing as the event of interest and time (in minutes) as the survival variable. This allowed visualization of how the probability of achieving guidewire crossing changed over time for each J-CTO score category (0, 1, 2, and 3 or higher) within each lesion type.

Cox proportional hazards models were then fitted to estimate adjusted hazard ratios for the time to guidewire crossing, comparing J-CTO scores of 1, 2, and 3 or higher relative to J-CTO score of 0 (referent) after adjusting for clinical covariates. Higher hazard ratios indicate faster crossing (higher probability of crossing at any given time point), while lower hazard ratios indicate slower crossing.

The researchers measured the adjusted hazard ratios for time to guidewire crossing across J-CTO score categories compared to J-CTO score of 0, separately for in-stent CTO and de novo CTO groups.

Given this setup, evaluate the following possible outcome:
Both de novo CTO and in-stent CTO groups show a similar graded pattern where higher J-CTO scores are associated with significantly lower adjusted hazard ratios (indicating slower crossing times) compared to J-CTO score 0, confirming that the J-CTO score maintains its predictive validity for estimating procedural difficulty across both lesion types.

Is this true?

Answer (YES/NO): NO